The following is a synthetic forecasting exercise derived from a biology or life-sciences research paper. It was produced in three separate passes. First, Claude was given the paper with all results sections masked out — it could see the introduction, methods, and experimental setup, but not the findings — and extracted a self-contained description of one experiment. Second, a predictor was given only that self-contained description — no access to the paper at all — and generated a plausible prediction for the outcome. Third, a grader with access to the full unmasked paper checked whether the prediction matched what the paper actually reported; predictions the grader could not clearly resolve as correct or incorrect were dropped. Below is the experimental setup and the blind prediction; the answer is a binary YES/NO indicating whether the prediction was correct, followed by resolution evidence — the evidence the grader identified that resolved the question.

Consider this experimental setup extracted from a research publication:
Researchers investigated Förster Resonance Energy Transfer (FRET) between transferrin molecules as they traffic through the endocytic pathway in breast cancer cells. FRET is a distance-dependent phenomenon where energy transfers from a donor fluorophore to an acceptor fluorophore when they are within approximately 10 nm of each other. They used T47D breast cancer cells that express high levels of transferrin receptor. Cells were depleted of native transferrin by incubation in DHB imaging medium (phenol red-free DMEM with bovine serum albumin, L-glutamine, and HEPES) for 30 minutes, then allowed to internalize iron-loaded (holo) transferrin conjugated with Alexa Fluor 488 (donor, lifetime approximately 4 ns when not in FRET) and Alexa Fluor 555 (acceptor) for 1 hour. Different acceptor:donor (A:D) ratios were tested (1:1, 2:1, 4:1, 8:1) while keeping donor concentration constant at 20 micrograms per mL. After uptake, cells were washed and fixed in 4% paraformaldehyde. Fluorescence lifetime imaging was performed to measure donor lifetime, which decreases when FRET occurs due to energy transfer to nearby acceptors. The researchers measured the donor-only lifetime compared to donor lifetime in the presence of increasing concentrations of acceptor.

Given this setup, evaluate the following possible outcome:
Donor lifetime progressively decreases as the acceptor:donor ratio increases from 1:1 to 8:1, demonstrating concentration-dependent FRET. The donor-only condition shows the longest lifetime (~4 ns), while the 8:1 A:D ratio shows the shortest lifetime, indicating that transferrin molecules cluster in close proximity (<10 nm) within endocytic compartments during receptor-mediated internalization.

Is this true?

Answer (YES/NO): YES